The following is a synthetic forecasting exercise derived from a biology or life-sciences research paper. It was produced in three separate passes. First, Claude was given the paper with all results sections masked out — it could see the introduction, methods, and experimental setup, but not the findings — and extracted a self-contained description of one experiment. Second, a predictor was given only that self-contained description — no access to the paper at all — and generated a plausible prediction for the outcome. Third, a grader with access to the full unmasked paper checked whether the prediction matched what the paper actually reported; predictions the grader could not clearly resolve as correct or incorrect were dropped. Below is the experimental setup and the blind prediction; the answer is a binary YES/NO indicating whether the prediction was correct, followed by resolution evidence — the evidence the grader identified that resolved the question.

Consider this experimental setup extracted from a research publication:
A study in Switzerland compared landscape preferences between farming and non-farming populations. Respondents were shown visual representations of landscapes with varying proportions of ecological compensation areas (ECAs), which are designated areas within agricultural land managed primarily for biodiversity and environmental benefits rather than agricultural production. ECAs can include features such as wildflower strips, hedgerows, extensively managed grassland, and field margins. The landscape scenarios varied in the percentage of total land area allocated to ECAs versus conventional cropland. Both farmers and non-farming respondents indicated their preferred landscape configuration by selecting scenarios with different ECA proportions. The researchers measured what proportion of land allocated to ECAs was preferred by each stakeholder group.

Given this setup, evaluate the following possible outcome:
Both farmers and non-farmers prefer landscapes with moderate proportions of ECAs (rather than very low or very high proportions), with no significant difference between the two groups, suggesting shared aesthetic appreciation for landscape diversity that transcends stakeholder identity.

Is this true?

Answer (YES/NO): NO